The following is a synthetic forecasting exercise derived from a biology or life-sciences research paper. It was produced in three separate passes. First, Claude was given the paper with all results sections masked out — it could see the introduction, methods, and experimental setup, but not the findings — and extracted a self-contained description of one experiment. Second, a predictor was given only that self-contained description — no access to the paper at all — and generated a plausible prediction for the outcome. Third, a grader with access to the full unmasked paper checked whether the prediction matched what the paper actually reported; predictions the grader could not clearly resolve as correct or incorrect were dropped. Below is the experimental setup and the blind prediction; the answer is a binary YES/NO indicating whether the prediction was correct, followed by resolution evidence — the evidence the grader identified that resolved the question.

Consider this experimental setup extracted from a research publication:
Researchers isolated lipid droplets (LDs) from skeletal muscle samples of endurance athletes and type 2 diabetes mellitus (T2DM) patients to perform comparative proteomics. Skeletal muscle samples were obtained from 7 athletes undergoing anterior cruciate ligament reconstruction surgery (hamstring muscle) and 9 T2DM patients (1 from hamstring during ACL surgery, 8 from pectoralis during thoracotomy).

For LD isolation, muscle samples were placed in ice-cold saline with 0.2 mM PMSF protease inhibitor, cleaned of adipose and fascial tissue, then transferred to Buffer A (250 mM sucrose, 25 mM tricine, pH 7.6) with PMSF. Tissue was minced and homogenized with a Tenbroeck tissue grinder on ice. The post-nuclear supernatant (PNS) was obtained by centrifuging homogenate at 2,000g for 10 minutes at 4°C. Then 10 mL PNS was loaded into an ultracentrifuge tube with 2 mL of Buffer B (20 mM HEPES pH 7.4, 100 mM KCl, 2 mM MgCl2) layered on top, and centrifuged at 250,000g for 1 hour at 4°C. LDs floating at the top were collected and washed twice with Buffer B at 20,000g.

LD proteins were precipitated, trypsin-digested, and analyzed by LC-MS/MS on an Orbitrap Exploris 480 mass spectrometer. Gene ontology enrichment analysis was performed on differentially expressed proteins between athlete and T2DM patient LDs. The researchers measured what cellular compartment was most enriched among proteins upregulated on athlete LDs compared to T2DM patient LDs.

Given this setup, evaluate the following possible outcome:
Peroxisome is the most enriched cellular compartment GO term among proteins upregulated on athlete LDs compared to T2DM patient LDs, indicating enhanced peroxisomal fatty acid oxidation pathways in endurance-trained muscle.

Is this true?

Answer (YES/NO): NO